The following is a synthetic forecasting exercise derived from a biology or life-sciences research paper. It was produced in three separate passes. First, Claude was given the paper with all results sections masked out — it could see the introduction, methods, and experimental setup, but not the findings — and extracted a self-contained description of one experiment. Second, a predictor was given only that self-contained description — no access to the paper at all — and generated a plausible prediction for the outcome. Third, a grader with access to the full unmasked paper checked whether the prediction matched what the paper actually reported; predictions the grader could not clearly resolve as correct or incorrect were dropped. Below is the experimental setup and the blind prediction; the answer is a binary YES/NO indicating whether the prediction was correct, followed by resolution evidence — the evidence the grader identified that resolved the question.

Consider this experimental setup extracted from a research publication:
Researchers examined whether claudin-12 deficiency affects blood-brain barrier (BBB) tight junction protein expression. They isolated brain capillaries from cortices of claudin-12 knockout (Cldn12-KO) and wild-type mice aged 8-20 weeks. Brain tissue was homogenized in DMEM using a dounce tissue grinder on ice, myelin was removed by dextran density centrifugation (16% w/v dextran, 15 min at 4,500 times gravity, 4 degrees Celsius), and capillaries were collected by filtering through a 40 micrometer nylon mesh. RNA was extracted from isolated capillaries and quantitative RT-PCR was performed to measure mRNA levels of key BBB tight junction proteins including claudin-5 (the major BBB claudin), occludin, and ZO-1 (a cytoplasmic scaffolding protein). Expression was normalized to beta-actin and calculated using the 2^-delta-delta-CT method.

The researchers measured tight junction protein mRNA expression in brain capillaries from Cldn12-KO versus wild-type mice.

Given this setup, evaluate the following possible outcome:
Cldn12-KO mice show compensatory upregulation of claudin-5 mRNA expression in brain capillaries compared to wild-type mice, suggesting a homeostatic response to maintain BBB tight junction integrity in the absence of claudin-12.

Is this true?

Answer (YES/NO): NO